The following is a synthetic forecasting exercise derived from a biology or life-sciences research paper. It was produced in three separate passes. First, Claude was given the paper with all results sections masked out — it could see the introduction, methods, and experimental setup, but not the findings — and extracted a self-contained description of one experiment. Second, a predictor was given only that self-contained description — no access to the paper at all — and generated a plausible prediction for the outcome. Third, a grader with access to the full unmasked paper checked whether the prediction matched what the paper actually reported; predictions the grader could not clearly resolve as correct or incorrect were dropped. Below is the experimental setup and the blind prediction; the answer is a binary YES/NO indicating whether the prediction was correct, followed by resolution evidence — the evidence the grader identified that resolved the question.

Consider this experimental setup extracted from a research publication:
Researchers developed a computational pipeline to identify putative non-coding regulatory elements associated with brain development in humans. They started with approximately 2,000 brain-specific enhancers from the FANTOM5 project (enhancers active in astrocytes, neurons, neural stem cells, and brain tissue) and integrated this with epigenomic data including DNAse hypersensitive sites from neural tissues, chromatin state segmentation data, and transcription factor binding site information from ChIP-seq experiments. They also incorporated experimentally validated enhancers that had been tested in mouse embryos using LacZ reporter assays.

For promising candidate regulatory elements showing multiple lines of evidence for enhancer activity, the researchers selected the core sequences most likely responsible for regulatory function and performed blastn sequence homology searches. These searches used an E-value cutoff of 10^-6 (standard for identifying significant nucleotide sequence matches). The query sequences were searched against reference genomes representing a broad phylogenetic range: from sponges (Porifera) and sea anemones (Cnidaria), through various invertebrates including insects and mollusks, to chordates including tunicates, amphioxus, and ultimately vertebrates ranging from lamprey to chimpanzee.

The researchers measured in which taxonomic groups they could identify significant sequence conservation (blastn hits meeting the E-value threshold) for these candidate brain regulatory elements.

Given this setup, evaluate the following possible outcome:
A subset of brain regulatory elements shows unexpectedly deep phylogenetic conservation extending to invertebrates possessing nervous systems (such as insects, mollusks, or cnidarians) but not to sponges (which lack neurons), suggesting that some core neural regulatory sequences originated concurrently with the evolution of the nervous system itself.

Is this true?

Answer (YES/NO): NO